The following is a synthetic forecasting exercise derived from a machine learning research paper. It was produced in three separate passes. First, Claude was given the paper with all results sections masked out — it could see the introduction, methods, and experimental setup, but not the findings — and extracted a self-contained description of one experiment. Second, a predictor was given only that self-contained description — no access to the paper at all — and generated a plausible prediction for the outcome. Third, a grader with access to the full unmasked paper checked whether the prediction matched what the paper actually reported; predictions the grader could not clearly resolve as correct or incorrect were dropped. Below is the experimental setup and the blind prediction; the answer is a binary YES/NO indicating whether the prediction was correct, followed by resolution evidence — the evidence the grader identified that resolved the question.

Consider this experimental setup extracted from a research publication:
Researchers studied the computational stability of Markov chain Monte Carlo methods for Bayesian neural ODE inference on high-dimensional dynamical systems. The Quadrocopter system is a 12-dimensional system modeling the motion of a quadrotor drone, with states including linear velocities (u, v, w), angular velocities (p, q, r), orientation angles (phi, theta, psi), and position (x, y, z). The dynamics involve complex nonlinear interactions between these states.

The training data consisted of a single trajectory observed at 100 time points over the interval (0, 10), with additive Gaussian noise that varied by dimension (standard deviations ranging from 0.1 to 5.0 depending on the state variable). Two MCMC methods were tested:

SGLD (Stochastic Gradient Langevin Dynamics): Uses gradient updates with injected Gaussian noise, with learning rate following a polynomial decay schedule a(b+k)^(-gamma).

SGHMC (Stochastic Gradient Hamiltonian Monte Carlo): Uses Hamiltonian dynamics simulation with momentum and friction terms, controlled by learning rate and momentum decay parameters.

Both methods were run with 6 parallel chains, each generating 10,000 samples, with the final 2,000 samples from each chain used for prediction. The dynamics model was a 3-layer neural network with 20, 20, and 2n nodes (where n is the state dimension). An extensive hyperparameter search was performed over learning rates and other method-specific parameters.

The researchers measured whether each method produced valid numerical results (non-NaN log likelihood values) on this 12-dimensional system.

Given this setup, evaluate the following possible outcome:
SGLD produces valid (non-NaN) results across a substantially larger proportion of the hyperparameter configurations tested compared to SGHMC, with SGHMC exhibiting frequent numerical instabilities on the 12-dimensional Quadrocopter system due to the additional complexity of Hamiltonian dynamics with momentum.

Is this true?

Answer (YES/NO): NO